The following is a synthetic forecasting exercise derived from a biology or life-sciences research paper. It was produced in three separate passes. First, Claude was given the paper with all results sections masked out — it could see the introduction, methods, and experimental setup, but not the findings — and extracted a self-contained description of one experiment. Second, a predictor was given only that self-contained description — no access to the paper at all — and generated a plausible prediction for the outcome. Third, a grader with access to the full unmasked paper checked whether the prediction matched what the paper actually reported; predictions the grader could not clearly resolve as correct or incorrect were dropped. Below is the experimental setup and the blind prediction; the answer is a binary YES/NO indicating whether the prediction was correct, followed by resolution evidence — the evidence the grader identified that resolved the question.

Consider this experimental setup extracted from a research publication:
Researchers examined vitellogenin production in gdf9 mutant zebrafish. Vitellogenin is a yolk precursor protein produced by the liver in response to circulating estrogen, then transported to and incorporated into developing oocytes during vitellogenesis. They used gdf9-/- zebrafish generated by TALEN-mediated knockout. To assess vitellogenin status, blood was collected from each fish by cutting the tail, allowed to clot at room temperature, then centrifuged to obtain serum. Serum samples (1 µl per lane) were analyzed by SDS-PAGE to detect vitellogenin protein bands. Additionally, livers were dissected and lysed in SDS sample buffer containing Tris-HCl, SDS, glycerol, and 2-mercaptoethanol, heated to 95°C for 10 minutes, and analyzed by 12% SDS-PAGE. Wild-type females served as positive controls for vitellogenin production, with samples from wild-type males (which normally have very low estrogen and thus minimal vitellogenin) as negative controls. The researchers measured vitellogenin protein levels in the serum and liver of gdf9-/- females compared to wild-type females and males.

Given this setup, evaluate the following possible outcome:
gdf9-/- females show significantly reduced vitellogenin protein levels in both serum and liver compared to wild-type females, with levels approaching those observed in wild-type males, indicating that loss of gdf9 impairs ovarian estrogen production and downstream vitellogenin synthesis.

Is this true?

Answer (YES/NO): NO